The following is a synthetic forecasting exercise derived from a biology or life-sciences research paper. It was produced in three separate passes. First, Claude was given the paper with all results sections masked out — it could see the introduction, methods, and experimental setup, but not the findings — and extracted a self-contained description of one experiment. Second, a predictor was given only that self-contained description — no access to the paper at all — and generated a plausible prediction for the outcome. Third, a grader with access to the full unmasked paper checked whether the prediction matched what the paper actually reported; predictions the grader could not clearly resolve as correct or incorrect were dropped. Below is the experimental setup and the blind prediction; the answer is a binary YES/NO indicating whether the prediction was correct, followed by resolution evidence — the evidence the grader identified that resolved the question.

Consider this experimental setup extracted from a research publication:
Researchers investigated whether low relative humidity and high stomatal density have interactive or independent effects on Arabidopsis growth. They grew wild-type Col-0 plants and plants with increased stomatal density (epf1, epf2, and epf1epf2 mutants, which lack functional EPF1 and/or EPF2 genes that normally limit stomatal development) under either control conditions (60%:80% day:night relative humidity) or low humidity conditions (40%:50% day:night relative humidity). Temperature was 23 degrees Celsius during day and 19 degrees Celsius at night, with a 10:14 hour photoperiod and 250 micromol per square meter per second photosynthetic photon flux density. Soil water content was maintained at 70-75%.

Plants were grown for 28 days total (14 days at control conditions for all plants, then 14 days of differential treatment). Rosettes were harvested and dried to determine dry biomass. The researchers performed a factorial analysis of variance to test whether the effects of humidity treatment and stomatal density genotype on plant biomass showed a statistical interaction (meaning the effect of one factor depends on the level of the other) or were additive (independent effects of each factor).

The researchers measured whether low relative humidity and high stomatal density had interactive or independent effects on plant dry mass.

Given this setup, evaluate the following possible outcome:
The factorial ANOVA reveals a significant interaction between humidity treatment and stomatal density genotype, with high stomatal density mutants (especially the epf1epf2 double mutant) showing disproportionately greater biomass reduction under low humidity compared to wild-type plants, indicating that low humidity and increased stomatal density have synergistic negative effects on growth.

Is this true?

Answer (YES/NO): NO